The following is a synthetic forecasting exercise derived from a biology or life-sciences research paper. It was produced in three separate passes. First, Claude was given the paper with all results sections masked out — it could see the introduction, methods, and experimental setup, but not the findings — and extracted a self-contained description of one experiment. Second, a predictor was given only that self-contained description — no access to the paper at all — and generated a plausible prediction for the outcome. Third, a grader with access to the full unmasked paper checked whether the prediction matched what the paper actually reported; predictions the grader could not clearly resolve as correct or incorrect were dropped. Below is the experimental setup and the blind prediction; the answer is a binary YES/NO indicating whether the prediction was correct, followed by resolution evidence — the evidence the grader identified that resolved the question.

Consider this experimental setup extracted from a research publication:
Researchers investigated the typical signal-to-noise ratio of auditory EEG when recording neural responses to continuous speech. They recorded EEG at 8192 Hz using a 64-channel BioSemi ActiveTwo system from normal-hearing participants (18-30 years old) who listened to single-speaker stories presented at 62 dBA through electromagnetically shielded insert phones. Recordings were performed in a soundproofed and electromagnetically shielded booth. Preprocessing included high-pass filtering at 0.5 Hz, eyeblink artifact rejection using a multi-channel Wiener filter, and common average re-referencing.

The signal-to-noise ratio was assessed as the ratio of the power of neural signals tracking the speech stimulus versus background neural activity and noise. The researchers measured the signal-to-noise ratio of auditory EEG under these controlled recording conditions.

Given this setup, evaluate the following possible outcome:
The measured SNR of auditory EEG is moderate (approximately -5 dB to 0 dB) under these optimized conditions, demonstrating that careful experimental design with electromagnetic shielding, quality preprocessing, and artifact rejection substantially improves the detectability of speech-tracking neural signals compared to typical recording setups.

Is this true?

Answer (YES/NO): NO